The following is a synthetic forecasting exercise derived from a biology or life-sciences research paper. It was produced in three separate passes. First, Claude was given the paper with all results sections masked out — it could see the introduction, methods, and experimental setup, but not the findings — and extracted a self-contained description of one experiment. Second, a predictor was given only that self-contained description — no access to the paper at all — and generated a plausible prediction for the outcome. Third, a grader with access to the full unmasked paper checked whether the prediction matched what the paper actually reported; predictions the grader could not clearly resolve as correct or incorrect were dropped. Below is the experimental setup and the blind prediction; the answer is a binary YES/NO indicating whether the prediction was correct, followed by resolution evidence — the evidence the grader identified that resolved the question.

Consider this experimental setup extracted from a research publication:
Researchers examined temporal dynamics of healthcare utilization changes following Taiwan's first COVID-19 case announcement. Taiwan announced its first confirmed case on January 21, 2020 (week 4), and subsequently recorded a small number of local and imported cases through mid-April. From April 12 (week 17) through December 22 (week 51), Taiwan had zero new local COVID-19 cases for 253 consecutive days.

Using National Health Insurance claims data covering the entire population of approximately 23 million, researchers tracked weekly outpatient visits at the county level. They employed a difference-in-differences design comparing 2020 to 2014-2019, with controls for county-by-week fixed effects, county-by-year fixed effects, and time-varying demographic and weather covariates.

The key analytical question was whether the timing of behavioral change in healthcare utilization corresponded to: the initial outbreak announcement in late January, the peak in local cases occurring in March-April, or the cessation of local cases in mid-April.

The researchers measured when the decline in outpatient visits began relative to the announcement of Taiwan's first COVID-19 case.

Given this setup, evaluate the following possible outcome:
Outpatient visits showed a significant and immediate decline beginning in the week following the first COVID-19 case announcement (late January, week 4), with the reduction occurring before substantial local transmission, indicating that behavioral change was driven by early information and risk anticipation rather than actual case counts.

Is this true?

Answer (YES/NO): YES